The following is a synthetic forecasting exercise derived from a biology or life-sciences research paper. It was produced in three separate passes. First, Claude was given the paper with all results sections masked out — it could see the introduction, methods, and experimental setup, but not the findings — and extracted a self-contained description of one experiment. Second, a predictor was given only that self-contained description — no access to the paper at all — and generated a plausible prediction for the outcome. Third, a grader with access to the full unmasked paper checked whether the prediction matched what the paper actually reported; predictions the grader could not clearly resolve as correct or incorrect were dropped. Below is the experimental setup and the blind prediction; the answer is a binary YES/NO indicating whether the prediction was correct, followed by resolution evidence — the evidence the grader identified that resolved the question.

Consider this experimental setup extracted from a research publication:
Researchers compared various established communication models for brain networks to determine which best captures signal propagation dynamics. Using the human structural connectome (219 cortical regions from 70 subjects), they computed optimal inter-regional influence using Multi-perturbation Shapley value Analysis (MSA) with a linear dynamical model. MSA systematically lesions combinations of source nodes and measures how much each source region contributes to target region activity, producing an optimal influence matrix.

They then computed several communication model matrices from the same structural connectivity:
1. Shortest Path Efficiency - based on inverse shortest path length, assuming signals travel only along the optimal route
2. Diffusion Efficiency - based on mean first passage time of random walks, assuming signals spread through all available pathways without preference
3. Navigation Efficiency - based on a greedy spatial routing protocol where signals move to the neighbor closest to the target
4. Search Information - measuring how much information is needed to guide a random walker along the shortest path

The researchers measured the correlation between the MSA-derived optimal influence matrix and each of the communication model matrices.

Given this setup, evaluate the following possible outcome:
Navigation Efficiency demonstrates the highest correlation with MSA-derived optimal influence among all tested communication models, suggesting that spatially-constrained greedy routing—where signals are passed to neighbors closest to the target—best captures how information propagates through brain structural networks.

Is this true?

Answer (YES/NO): NO